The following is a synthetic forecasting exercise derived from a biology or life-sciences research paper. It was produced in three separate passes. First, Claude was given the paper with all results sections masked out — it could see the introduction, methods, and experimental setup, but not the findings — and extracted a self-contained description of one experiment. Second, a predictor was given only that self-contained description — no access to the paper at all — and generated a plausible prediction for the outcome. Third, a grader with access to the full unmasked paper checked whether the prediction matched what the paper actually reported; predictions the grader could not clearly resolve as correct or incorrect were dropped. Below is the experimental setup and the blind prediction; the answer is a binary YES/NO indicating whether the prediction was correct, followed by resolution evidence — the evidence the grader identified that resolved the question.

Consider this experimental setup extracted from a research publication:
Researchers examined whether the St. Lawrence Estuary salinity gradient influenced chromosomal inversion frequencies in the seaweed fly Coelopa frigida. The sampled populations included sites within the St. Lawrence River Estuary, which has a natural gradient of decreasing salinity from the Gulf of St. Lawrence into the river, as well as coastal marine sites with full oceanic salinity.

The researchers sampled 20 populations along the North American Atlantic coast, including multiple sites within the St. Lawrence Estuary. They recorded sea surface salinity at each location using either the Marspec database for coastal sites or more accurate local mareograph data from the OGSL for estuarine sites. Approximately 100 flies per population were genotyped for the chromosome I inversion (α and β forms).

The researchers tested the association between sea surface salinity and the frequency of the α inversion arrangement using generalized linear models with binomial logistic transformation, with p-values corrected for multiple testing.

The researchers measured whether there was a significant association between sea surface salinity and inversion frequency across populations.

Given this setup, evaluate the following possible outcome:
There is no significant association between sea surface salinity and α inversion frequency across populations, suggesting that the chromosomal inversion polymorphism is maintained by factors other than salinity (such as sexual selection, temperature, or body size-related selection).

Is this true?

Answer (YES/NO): YES